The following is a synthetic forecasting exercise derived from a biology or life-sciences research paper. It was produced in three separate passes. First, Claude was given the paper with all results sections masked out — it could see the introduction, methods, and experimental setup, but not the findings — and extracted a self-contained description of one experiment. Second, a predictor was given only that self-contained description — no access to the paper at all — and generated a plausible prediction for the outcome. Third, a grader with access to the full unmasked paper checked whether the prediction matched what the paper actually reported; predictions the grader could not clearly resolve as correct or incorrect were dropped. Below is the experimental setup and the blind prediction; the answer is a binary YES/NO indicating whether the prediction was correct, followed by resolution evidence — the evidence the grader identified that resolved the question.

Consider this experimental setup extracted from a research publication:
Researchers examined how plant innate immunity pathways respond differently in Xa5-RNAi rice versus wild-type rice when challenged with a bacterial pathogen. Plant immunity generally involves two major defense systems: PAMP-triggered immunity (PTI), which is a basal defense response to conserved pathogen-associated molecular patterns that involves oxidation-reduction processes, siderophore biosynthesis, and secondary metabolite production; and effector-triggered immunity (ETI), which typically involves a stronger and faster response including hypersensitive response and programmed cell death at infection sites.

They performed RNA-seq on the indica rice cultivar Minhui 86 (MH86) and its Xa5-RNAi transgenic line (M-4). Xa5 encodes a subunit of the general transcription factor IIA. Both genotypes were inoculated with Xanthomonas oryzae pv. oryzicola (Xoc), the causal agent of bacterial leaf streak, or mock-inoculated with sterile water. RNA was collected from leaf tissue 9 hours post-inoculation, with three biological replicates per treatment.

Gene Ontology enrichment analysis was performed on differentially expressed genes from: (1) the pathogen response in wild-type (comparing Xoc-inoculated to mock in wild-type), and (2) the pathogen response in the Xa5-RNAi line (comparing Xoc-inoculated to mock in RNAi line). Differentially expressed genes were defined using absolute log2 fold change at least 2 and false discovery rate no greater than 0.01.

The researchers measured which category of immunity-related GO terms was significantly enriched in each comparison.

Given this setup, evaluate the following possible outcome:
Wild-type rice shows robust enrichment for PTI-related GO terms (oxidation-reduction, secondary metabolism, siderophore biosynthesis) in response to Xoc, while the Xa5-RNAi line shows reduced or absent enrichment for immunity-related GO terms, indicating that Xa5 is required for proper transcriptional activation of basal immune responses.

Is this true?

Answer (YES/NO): NO